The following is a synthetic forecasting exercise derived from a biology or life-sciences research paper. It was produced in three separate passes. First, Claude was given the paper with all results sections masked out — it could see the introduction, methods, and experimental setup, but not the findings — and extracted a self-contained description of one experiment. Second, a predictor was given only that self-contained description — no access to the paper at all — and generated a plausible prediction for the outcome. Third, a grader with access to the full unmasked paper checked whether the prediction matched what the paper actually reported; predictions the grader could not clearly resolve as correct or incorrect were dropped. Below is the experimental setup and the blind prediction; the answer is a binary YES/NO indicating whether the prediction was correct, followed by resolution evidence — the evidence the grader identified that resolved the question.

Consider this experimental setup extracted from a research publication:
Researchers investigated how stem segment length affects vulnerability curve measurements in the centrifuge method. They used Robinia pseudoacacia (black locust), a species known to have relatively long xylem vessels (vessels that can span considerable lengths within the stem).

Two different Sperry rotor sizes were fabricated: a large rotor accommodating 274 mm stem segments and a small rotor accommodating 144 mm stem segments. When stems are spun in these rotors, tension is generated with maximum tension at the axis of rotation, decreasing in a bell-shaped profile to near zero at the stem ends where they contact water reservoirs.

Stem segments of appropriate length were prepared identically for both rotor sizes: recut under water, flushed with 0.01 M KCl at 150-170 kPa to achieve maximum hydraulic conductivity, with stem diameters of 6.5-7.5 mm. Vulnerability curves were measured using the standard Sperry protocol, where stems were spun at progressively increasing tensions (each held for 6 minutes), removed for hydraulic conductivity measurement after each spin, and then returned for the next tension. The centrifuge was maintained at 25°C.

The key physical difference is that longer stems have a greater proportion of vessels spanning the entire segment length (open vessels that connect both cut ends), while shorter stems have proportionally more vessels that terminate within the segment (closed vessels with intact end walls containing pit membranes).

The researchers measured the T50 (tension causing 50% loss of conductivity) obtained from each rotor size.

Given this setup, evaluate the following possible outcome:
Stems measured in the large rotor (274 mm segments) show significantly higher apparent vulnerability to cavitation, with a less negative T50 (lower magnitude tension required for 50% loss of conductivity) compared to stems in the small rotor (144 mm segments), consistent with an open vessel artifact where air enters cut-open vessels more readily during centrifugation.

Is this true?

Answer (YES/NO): NO